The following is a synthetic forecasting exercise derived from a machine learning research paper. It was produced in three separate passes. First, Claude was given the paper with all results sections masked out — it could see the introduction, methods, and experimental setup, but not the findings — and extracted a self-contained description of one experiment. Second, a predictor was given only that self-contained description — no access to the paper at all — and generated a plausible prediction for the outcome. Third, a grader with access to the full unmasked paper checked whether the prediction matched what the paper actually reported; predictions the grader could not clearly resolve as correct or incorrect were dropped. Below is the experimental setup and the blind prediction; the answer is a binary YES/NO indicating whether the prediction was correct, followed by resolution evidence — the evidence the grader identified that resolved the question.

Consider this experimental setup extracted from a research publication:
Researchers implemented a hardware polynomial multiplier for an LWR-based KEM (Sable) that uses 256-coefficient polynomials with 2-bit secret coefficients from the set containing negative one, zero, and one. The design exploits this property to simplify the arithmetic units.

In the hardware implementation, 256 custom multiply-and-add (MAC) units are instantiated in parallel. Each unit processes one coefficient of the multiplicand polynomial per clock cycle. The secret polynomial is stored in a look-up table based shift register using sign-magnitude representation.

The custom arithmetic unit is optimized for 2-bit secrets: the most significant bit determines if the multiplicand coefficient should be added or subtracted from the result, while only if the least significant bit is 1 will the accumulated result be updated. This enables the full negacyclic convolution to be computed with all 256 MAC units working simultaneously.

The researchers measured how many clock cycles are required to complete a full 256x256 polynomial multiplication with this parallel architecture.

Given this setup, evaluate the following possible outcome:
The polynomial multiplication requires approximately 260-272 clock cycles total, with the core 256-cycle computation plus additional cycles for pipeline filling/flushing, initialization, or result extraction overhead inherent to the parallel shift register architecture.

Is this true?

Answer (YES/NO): NO